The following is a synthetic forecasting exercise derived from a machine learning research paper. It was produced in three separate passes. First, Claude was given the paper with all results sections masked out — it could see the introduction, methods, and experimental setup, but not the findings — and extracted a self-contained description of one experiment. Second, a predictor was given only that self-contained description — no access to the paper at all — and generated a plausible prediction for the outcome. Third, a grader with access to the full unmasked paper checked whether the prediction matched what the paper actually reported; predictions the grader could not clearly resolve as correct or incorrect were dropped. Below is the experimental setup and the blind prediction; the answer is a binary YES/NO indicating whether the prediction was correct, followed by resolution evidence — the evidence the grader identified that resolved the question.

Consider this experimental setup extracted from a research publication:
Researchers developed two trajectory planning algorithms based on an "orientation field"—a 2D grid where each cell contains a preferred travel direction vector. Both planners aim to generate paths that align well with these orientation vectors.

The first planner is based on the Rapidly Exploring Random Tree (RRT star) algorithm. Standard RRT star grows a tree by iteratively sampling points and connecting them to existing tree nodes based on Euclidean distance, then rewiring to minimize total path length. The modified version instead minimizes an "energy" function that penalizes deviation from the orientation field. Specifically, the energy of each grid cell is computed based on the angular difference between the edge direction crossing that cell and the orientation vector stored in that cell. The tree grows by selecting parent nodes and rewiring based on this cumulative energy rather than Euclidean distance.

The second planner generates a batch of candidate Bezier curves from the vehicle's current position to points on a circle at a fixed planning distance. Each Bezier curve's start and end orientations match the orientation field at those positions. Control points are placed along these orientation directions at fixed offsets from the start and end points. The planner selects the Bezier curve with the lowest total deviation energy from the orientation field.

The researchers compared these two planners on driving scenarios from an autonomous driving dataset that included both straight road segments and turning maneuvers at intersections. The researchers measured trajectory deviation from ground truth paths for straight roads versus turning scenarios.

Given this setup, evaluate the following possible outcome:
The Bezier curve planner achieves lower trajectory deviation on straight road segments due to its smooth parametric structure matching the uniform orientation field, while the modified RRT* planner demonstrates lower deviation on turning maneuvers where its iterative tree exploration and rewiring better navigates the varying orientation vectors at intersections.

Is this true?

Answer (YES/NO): YES